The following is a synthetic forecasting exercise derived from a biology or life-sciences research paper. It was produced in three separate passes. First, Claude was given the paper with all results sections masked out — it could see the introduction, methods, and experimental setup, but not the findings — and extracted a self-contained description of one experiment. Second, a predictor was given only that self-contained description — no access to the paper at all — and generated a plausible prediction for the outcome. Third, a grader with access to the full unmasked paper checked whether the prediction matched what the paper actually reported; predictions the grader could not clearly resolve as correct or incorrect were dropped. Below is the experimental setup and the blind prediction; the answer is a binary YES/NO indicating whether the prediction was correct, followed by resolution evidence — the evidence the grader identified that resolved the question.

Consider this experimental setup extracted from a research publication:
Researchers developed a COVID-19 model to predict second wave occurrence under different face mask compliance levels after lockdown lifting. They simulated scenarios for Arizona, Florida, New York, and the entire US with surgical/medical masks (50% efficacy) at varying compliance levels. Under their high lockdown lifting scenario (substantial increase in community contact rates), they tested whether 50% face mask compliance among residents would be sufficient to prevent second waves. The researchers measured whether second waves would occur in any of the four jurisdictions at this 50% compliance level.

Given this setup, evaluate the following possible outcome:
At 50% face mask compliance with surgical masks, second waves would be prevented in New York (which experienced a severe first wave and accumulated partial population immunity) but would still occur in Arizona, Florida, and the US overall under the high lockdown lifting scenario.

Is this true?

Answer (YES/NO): NO